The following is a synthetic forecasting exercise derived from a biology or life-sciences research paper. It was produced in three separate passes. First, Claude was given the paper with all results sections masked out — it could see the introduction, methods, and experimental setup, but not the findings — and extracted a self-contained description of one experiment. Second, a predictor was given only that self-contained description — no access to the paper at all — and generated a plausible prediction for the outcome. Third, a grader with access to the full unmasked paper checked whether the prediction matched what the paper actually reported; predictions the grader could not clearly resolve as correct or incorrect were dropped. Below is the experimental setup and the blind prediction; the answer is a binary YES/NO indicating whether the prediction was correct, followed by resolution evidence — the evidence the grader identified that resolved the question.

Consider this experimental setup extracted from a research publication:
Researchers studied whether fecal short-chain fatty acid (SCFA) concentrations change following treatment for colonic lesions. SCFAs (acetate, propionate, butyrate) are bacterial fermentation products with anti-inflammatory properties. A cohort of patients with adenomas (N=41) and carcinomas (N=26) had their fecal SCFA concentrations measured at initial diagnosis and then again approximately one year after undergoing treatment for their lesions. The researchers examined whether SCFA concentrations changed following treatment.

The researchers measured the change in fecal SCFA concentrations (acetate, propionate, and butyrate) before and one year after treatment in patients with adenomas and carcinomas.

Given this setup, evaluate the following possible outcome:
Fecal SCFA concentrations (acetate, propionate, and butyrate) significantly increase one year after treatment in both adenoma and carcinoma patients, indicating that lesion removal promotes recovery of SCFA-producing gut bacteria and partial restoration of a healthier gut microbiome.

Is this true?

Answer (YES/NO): NO